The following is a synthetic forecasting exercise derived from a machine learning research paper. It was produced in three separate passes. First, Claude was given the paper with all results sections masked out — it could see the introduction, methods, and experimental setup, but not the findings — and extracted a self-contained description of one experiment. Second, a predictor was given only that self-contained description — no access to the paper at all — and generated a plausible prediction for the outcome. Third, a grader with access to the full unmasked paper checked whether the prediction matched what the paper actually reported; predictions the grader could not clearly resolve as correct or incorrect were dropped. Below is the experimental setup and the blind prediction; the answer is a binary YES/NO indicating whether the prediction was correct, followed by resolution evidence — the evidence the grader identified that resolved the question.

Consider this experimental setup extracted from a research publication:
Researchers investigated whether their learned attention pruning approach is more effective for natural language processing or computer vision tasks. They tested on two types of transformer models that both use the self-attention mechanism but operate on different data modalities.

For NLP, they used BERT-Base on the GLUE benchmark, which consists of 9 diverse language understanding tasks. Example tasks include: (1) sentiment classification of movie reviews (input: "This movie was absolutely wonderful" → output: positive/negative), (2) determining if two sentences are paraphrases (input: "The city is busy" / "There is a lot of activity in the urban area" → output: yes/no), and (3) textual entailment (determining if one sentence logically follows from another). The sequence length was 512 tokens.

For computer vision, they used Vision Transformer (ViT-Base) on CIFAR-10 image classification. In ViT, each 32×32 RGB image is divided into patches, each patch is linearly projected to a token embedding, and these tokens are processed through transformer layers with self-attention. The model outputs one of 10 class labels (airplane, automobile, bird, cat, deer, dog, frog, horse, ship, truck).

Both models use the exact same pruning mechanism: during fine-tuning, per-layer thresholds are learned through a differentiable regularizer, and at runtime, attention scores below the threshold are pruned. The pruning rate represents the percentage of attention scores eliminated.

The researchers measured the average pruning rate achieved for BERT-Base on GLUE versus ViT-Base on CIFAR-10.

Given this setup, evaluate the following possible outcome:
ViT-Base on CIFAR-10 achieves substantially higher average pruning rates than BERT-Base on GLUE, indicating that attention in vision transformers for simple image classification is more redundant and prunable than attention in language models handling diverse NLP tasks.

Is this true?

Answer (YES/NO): NO